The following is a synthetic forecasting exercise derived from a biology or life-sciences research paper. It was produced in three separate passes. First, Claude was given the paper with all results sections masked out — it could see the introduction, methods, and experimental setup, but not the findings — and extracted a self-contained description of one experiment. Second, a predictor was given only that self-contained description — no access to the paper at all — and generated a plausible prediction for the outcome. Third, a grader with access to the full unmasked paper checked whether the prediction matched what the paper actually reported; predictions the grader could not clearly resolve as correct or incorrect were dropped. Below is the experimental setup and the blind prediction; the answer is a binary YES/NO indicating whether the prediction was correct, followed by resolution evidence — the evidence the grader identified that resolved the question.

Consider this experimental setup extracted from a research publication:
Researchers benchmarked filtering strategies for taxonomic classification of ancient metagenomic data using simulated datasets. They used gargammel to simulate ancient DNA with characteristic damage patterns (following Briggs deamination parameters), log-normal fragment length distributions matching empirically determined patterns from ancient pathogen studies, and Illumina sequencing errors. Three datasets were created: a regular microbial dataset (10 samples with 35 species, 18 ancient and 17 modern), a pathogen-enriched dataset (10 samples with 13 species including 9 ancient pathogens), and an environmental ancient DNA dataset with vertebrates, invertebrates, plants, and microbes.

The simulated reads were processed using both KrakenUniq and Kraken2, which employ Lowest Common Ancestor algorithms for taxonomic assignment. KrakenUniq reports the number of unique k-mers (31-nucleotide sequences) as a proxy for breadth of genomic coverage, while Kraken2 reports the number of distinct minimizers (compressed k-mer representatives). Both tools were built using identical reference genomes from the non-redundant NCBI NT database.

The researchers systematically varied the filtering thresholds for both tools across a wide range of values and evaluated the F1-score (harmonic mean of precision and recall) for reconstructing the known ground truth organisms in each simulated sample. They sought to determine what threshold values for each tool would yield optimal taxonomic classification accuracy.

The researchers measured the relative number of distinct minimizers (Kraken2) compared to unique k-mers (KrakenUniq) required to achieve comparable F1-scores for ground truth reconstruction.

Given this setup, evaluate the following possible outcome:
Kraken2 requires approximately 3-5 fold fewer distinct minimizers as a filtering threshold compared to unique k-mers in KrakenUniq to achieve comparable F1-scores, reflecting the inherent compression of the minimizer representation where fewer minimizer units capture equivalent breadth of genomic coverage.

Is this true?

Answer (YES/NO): NO